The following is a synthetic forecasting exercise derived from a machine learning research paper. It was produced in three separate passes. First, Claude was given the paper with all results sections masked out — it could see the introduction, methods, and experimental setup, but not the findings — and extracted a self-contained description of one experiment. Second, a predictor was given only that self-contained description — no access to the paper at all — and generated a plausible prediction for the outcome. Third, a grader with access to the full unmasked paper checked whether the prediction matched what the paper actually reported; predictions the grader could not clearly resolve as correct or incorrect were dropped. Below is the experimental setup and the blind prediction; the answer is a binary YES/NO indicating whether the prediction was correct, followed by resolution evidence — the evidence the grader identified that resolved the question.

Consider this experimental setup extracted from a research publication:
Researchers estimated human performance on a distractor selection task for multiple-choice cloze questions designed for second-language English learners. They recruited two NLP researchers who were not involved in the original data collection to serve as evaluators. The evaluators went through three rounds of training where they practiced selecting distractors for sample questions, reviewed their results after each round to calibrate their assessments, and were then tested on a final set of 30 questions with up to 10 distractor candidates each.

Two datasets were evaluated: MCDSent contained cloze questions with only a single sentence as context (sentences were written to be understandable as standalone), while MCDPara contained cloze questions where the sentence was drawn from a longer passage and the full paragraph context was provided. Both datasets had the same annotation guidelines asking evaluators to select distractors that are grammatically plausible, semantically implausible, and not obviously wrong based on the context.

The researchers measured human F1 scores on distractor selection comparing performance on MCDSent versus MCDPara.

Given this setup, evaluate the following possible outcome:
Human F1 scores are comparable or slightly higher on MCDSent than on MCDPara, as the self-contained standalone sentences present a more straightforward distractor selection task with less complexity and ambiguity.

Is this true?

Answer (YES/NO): NO